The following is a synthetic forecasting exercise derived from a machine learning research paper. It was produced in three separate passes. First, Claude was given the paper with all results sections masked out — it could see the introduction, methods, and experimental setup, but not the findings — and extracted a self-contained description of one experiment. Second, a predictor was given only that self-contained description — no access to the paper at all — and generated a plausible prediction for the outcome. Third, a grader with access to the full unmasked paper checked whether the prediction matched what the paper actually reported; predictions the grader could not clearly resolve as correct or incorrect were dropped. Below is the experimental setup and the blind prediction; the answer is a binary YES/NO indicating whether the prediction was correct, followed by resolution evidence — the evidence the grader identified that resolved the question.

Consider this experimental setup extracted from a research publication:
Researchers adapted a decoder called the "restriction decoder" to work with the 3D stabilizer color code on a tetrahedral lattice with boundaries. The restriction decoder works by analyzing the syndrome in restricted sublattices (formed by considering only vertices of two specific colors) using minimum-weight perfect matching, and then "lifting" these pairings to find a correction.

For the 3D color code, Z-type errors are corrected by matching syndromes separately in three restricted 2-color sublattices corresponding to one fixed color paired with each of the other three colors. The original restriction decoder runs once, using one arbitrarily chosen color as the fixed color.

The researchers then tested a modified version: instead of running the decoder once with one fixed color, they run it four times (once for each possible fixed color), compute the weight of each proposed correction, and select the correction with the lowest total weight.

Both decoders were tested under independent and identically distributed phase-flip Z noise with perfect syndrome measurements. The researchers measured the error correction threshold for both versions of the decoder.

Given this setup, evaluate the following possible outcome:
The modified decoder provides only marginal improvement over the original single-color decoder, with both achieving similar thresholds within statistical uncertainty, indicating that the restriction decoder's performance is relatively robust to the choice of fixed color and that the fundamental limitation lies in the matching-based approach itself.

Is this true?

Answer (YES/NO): NO